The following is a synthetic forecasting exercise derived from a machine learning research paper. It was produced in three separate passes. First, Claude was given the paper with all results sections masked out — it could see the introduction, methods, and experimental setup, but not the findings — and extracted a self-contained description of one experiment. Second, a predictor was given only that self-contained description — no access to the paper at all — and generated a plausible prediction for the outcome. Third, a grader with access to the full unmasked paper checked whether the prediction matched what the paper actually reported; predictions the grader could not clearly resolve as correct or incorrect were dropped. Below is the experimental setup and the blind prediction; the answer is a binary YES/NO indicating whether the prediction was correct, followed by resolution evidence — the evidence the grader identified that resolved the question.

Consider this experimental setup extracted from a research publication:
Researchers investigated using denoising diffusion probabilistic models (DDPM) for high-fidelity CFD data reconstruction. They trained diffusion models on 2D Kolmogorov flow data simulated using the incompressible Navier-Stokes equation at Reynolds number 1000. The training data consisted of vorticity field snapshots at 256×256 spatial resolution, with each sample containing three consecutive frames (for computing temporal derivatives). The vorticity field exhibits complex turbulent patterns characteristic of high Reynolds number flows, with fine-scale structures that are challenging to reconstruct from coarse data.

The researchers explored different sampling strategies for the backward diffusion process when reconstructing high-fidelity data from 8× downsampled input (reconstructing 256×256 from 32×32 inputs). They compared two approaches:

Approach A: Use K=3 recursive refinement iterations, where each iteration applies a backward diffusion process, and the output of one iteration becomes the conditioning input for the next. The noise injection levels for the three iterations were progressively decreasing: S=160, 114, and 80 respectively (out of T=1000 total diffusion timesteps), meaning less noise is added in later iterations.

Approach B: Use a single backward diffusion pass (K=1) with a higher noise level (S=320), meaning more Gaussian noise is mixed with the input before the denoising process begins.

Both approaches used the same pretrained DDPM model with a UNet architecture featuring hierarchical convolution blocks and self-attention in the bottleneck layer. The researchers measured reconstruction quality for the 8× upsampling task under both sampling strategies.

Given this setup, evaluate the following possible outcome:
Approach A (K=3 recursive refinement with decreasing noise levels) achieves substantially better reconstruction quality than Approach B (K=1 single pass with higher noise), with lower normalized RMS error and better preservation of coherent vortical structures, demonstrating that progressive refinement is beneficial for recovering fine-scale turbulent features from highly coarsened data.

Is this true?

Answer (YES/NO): NO